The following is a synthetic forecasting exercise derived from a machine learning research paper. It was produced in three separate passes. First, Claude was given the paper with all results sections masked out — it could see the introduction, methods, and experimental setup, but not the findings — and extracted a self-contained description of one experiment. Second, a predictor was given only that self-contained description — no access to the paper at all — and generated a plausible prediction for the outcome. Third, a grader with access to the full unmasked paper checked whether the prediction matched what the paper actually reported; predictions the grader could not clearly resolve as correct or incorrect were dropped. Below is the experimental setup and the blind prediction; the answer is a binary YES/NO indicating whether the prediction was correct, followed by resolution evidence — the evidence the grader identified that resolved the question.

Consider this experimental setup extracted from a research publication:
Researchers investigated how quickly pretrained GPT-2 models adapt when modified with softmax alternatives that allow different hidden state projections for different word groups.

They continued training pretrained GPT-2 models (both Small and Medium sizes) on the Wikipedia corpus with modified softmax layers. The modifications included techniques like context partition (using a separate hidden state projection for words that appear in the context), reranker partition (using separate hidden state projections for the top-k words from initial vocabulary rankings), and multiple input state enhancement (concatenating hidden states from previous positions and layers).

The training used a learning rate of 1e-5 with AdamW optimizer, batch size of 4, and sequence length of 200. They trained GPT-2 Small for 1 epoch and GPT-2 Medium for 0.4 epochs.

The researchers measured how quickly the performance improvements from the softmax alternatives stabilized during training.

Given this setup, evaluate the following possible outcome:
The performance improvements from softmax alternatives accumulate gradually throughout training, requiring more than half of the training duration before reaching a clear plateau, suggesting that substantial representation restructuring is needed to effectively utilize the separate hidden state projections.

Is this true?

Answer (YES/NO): NO